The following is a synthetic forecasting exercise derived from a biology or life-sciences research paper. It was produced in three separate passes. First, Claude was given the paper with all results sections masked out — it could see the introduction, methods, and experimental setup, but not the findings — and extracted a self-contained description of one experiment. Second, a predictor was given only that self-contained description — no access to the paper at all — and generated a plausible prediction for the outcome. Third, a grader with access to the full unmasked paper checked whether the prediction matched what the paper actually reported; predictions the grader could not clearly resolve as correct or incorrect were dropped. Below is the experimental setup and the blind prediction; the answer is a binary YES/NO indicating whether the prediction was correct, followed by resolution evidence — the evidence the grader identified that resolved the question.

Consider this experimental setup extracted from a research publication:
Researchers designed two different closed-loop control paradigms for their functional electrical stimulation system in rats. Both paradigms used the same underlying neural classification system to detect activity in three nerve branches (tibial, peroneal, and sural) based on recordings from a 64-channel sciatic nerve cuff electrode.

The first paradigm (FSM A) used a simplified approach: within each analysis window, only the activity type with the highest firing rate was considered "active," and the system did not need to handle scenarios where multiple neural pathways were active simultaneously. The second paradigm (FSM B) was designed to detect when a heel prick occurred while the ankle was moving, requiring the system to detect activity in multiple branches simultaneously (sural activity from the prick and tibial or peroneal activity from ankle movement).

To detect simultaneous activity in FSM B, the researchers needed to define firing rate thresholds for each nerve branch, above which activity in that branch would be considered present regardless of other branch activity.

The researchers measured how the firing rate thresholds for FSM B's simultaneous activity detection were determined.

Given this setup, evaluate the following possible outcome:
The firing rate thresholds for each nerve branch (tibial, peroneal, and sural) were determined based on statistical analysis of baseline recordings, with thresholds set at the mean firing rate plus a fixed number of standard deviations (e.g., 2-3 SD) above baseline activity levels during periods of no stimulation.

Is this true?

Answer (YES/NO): NO